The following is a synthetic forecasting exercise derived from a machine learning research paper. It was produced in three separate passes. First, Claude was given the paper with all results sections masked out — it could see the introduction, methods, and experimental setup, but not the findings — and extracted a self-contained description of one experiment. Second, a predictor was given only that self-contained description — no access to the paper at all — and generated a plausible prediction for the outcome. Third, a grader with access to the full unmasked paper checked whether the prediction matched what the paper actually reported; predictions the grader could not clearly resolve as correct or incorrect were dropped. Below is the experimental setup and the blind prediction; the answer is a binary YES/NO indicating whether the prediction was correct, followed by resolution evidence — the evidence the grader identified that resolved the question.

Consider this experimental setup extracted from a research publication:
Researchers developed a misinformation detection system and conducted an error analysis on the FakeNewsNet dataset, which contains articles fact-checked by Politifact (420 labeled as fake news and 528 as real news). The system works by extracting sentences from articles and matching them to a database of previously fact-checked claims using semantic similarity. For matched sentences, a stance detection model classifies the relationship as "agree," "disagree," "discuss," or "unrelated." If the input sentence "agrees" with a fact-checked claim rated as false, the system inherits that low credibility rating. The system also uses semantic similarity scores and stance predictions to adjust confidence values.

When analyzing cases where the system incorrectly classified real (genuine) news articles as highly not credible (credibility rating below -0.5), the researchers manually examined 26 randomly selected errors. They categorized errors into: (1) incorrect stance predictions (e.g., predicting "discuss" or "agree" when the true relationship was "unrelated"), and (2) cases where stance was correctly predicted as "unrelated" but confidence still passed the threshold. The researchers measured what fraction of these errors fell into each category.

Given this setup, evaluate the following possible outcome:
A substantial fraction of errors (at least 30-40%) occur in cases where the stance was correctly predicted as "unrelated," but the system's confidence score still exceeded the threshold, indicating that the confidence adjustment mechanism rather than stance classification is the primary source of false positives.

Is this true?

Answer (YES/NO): NO